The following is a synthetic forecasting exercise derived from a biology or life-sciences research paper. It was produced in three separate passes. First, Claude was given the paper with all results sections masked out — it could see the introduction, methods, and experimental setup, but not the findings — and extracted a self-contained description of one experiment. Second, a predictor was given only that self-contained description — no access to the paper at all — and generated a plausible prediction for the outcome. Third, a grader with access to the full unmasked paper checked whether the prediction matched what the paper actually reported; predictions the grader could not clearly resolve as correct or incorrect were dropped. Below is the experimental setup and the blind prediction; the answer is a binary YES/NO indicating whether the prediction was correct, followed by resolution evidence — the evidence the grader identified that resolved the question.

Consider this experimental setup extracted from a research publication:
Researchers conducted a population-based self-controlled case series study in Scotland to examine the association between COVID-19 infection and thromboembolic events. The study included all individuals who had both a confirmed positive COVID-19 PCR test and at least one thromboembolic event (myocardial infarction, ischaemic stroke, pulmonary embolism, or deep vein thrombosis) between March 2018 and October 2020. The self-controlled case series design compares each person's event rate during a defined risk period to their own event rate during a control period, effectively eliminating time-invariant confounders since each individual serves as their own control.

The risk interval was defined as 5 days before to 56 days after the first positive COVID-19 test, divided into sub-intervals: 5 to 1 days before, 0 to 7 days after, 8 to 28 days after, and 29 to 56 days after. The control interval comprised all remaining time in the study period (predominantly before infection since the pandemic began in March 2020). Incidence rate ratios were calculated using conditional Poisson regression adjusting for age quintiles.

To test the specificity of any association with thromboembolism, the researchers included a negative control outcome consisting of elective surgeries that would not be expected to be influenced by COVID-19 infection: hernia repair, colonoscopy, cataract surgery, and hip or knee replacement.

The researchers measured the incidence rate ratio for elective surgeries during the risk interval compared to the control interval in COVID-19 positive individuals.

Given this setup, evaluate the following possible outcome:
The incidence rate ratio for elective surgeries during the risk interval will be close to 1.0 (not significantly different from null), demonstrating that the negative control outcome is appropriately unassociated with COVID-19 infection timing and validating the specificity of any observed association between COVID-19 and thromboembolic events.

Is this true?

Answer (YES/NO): YES